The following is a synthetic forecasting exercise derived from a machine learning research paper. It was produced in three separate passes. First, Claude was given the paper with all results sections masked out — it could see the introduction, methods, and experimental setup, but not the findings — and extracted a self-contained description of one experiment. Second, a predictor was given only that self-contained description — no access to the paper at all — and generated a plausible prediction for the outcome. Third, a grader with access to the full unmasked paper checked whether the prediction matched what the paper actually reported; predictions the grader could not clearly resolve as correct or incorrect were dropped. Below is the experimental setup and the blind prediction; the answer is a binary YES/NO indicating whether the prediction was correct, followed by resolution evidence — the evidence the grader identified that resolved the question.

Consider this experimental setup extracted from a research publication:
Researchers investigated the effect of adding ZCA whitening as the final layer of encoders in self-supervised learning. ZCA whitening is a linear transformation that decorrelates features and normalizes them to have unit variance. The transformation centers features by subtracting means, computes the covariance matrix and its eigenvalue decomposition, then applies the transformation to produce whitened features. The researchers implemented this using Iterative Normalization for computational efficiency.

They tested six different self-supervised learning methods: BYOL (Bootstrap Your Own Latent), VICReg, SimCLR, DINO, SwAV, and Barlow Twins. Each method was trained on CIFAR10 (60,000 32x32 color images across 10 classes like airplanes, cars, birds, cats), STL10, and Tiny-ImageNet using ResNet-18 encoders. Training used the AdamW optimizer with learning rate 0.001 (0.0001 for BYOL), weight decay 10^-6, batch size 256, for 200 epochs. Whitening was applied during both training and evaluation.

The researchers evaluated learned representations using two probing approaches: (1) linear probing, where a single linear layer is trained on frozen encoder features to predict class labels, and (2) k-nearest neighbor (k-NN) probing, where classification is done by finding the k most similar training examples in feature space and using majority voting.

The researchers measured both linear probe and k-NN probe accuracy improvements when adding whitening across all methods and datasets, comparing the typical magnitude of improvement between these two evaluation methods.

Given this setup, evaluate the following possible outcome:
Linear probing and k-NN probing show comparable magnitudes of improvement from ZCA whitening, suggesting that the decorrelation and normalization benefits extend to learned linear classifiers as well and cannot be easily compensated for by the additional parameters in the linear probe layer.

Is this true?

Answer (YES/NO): NO